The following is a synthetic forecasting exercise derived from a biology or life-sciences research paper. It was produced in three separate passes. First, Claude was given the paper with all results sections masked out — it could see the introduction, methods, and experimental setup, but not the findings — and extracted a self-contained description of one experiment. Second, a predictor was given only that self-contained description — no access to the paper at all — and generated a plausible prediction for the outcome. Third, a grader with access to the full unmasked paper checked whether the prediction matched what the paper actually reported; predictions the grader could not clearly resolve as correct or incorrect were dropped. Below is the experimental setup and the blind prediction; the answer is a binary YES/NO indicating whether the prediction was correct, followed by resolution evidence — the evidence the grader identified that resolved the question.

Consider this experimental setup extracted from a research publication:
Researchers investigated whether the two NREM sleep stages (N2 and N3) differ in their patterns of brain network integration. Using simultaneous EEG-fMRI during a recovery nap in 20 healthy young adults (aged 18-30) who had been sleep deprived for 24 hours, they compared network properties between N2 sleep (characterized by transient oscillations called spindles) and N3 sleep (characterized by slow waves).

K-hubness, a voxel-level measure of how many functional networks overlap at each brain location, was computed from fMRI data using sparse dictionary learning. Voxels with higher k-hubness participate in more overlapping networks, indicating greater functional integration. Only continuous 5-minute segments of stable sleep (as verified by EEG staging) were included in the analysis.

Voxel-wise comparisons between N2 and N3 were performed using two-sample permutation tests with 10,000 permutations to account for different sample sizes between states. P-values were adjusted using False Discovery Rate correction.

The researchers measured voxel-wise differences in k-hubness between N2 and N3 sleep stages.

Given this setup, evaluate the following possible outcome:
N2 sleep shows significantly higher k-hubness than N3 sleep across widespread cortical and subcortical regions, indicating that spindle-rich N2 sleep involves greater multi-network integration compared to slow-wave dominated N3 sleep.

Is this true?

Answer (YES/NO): NO